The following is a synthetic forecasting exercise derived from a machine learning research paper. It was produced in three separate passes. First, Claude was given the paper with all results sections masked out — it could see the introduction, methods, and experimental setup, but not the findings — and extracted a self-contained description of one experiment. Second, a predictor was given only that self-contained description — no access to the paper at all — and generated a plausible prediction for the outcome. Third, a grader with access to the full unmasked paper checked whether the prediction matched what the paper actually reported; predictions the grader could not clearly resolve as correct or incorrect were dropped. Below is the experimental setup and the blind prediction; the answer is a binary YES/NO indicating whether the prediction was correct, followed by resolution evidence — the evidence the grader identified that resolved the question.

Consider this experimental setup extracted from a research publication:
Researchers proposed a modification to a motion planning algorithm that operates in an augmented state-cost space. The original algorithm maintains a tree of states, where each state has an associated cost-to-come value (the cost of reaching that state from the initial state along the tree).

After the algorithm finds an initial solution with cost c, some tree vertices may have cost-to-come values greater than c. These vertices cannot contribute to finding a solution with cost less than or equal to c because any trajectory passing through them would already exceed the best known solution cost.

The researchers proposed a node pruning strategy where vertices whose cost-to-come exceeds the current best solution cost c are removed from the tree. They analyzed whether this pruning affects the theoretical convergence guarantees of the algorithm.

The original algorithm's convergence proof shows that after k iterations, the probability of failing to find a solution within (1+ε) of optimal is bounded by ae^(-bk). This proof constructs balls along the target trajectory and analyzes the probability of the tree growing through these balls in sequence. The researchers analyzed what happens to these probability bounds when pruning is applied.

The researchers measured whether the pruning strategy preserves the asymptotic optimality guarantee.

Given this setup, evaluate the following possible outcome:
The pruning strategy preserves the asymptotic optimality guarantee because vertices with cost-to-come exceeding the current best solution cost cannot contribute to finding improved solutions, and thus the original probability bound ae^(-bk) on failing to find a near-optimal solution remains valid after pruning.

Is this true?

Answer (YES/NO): YES